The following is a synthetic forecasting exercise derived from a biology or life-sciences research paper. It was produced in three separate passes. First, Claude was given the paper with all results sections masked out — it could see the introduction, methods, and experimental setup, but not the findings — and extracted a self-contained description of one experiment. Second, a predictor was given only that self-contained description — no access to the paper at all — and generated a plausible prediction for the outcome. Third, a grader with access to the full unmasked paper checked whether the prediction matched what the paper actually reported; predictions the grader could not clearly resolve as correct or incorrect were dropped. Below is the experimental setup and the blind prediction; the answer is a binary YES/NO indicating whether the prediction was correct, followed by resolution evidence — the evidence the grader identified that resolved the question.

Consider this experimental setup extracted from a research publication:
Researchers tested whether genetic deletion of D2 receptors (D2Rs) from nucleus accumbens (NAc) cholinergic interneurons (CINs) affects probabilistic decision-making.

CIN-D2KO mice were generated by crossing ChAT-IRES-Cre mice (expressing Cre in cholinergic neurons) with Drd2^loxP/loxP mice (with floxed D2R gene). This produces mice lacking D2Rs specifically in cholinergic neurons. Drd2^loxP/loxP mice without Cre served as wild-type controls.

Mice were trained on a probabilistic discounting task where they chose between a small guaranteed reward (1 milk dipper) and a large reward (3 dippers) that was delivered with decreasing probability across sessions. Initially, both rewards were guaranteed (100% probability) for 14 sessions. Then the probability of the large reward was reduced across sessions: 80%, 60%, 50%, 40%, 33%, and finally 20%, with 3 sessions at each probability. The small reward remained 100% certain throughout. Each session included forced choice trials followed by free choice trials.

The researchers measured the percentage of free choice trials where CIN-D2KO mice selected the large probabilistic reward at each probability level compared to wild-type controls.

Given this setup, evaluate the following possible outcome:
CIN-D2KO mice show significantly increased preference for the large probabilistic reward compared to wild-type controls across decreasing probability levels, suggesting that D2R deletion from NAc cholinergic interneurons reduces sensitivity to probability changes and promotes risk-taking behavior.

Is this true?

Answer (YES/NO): NO